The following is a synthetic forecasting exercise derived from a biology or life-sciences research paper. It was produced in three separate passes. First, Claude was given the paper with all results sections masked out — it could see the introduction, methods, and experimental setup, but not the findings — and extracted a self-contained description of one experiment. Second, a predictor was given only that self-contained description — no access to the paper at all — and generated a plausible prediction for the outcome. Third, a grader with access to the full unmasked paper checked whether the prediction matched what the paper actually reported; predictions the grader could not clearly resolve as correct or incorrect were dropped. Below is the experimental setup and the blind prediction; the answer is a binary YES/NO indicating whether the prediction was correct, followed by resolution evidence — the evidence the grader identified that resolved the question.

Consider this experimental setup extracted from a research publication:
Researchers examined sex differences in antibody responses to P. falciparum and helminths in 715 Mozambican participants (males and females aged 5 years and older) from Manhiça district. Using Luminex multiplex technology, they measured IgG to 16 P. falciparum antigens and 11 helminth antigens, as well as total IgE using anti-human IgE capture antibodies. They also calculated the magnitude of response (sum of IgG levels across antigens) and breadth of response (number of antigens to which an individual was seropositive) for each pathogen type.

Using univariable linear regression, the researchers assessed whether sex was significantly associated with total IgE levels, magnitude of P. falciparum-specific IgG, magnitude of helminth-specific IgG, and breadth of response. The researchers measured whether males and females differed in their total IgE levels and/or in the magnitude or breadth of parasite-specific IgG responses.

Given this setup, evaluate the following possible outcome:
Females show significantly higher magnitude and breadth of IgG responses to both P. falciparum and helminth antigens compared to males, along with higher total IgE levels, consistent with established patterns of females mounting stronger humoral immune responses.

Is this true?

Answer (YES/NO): NO